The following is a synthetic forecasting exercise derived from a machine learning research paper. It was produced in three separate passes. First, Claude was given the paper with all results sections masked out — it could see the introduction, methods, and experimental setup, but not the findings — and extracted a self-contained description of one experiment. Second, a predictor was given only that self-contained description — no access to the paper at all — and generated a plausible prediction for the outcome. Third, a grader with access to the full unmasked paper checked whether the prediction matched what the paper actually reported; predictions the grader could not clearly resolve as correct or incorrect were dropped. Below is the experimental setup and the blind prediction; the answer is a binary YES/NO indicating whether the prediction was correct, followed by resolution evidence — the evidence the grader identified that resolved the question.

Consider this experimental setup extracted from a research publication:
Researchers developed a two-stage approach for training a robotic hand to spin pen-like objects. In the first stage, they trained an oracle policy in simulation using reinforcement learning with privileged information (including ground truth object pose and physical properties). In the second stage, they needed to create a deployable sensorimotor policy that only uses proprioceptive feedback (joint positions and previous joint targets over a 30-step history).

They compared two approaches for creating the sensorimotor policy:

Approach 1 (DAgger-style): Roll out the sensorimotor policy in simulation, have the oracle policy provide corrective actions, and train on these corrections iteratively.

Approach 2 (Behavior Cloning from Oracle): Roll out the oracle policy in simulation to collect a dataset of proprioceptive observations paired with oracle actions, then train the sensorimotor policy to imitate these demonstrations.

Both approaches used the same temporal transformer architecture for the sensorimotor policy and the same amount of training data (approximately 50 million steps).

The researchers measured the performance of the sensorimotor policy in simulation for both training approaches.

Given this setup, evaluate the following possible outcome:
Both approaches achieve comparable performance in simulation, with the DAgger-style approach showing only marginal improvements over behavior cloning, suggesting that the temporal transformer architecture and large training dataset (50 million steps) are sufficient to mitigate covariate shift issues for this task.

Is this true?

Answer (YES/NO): NO